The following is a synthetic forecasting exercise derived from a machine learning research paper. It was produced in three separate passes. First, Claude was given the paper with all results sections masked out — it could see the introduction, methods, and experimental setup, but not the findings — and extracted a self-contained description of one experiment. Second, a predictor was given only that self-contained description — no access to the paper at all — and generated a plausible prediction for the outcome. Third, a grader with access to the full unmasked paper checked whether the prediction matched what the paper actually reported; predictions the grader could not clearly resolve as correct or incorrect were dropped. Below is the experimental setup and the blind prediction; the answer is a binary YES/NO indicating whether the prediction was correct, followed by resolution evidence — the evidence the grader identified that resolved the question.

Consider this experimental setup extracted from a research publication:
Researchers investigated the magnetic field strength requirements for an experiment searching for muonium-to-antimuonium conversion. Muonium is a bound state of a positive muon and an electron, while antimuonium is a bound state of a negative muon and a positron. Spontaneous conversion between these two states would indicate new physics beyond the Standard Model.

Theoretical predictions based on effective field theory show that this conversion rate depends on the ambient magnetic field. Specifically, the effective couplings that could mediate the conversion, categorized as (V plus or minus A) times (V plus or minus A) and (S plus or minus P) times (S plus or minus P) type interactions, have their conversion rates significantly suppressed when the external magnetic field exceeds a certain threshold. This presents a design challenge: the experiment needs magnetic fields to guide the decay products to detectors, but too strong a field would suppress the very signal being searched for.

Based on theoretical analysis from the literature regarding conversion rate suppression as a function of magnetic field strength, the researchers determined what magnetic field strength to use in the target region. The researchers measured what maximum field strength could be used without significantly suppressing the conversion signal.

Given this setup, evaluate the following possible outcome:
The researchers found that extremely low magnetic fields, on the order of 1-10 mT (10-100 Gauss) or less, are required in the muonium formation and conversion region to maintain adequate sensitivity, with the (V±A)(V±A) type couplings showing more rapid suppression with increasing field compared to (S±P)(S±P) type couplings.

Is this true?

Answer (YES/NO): NO